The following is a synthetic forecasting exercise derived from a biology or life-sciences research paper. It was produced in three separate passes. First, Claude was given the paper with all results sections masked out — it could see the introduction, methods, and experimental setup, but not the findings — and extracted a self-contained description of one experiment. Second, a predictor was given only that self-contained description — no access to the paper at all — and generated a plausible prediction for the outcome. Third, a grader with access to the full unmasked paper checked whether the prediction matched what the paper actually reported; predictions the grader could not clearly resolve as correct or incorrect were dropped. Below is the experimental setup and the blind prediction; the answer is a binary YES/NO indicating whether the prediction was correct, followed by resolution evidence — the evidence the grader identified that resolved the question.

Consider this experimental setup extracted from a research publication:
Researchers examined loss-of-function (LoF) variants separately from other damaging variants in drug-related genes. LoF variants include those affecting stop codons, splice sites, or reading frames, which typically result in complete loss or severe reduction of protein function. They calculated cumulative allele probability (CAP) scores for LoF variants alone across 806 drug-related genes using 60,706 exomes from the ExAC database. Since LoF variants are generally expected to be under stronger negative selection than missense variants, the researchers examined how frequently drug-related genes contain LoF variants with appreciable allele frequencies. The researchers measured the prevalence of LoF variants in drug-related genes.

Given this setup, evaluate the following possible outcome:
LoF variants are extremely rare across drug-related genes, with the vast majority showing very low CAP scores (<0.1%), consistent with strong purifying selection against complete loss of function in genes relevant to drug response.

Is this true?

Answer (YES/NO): NO